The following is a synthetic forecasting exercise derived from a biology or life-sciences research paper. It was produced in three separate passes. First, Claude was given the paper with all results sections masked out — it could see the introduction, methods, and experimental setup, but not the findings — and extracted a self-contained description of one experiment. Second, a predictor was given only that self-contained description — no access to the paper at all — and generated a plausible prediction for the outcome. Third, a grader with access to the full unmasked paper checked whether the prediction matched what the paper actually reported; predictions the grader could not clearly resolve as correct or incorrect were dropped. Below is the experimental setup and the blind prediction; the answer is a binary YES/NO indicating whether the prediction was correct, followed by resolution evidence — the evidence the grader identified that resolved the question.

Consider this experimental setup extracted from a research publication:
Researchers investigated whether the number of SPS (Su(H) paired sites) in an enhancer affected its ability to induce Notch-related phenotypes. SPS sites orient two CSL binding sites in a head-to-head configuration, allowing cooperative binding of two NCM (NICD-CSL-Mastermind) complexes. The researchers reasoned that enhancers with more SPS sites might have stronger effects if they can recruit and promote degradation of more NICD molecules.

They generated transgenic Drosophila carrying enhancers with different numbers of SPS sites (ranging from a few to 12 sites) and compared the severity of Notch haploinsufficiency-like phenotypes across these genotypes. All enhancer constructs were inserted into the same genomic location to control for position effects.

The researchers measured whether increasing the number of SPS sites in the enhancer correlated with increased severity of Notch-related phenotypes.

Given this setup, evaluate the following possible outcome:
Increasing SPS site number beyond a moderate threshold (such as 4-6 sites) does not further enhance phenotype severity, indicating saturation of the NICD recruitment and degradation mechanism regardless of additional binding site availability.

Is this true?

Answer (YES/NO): NO